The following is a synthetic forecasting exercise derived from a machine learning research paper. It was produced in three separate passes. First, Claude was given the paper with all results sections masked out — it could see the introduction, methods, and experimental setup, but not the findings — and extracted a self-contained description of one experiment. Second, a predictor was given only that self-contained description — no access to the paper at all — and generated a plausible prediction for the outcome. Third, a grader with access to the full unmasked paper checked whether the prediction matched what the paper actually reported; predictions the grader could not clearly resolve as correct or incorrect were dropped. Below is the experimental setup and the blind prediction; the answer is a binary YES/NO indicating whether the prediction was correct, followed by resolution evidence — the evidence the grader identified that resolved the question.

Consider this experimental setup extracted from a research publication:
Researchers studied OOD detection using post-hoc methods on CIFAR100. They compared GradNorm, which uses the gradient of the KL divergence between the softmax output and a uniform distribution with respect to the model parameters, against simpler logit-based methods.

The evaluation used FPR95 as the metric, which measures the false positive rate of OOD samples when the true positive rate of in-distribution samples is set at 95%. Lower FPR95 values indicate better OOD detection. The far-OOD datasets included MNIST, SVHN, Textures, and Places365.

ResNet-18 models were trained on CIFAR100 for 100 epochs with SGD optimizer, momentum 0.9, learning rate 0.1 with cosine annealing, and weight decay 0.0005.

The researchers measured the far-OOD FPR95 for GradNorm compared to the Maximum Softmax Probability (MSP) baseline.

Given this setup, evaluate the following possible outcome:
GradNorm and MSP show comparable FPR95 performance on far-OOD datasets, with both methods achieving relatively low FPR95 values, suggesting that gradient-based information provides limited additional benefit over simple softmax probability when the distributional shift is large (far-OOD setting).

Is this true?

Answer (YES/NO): NO